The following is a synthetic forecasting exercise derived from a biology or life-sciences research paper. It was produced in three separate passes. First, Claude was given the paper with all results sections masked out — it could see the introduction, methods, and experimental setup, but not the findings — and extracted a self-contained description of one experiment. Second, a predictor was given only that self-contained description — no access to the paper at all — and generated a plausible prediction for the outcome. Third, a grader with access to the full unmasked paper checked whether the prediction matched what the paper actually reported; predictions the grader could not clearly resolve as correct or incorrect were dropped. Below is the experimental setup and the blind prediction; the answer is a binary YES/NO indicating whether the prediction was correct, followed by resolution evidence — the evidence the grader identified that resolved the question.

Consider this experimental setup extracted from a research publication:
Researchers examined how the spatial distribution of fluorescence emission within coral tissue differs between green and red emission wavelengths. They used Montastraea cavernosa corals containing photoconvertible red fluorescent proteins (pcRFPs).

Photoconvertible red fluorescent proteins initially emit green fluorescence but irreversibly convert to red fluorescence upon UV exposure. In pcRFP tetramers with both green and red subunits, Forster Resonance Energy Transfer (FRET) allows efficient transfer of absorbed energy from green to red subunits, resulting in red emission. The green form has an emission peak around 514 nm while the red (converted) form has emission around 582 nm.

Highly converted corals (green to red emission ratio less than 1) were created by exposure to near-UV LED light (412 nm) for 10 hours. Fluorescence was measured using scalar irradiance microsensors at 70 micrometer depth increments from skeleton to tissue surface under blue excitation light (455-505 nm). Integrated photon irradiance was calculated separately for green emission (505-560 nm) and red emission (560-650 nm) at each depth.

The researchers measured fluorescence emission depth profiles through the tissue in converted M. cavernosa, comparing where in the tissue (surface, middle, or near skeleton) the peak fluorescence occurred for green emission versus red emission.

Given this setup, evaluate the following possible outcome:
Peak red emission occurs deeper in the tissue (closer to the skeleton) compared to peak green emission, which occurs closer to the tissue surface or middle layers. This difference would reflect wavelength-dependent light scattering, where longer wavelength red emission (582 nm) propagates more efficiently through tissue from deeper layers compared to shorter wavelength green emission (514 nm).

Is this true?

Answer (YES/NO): NO